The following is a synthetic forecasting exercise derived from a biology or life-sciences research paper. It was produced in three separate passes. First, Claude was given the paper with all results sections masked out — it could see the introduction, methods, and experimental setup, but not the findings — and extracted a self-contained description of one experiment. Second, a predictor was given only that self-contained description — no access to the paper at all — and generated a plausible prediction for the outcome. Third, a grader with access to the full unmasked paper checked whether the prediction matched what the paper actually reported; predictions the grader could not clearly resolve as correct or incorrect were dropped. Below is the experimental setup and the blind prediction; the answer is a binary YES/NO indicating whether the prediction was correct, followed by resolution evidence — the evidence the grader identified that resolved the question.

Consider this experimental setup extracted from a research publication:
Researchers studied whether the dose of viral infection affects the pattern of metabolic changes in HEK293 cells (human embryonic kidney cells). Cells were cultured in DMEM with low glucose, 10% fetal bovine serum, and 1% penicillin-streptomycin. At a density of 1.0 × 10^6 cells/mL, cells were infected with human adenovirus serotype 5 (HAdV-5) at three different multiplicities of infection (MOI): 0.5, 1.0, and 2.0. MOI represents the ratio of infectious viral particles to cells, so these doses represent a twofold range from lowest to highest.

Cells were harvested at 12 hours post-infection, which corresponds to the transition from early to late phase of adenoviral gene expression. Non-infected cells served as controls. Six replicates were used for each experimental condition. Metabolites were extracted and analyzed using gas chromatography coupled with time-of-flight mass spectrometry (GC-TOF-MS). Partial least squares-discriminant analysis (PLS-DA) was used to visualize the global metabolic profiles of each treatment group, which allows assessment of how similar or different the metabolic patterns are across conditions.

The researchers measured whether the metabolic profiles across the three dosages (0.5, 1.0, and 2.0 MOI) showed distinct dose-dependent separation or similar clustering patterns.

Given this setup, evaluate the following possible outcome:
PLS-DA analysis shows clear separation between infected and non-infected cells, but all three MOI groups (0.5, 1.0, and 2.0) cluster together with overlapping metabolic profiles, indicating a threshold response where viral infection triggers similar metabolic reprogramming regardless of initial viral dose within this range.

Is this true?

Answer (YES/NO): YES